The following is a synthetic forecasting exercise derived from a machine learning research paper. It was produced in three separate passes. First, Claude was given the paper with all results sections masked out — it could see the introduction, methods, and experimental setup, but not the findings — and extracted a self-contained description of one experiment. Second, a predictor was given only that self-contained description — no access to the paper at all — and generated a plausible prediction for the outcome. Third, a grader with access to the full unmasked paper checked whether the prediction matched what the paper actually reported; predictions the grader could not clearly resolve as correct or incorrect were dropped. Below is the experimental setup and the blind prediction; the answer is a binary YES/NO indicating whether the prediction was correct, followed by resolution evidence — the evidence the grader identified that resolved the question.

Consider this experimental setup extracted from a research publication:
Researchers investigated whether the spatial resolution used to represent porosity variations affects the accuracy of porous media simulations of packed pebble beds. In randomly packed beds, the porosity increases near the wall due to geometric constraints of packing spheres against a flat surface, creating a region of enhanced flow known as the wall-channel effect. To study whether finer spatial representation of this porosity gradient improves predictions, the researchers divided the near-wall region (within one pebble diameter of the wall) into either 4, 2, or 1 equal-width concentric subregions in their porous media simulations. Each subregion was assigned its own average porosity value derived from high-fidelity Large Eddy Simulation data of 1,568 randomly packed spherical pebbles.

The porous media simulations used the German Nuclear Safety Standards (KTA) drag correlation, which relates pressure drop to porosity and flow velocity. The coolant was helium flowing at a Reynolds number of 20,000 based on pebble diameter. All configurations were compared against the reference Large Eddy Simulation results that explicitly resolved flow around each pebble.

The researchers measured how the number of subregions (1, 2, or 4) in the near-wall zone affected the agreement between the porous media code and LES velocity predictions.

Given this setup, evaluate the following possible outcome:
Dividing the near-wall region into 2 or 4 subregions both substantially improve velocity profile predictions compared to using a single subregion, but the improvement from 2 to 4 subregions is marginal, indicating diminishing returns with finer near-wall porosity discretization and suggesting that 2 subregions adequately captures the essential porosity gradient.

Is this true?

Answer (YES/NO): NO